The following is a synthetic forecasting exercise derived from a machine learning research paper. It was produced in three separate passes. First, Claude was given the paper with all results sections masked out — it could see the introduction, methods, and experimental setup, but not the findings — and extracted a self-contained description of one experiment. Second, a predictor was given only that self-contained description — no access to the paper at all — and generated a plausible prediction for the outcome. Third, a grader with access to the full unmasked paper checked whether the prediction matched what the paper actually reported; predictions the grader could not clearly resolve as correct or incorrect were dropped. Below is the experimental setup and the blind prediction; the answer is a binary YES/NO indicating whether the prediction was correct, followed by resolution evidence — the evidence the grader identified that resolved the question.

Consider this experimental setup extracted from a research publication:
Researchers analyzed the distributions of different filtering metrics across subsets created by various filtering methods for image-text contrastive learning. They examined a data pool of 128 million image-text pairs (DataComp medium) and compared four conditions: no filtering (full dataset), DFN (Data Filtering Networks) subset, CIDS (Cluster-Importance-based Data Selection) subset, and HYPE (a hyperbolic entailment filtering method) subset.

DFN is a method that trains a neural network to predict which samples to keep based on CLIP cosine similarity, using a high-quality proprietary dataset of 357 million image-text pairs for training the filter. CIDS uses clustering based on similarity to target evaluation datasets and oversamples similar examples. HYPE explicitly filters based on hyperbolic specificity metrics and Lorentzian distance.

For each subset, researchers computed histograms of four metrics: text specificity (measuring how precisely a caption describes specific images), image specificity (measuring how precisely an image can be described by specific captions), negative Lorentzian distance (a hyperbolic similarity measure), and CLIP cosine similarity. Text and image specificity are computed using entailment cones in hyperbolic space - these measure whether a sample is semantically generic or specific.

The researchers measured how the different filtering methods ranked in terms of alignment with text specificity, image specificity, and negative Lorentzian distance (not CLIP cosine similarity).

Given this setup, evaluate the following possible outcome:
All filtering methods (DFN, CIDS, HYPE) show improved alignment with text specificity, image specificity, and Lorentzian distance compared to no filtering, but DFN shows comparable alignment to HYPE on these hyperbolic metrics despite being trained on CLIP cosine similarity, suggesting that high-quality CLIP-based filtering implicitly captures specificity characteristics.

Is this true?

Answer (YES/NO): NO